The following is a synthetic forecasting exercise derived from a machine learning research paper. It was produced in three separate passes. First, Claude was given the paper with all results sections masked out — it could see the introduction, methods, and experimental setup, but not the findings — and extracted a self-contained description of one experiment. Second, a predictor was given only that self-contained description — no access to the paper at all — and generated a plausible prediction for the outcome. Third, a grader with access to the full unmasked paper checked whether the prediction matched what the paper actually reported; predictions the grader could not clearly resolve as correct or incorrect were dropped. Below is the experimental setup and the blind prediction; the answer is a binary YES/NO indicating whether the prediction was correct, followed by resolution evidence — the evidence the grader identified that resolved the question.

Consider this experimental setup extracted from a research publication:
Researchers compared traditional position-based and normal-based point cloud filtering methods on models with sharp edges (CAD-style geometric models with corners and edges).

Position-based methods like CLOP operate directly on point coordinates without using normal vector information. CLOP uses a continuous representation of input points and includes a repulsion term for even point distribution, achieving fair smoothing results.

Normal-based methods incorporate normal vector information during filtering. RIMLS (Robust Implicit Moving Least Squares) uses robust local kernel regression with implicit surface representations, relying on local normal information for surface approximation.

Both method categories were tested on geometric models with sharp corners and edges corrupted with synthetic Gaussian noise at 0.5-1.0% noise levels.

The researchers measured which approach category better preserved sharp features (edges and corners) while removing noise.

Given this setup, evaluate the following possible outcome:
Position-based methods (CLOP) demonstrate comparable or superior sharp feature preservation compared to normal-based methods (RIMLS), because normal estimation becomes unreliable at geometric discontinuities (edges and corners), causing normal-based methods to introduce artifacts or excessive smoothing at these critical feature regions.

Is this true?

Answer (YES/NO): NO